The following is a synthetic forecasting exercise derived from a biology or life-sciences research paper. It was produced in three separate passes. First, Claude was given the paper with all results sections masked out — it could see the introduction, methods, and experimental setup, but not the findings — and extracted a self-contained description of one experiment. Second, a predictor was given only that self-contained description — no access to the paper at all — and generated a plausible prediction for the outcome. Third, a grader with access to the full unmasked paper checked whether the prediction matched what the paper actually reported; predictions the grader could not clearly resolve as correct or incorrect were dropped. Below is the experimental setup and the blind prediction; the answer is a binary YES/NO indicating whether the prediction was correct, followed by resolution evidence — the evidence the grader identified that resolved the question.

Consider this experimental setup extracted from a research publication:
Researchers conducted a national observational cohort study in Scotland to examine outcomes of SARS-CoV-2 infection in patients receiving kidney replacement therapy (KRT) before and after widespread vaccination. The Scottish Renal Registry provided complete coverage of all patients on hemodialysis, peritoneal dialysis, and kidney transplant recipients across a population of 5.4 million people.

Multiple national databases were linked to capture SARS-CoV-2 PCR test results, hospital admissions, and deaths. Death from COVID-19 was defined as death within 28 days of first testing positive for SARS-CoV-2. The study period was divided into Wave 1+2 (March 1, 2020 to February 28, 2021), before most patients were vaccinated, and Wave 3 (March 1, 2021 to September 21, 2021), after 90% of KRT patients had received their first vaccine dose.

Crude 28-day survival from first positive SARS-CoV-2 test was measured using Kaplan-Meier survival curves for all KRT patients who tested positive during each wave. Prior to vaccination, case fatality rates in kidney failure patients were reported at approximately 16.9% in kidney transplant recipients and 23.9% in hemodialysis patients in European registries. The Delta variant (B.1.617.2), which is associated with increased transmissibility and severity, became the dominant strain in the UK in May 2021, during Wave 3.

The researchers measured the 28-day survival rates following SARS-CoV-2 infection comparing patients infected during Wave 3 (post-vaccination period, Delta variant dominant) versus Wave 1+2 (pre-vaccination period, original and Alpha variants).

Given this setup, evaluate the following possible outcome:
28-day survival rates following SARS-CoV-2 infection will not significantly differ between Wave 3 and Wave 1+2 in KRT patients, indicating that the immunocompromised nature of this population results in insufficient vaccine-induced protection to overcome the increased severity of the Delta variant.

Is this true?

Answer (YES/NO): NO